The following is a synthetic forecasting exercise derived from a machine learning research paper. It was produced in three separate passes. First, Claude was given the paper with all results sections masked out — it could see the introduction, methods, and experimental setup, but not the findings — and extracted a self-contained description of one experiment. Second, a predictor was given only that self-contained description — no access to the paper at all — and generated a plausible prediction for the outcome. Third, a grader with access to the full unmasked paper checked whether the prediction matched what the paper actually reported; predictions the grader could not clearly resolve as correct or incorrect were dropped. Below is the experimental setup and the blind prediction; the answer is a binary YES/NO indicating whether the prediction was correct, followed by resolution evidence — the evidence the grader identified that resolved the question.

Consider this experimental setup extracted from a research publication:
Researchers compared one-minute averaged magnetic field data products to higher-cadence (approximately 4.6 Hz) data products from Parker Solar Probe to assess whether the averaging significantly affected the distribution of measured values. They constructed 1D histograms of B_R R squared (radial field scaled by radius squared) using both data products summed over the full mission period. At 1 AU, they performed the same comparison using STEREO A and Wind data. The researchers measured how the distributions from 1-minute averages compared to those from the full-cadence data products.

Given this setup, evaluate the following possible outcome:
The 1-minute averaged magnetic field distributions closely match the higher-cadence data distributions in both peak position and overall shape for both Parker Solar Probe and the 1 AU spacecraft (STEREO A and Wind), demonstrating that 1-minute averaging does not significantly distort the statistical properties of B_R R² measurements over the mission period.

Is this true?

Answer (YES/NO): NO